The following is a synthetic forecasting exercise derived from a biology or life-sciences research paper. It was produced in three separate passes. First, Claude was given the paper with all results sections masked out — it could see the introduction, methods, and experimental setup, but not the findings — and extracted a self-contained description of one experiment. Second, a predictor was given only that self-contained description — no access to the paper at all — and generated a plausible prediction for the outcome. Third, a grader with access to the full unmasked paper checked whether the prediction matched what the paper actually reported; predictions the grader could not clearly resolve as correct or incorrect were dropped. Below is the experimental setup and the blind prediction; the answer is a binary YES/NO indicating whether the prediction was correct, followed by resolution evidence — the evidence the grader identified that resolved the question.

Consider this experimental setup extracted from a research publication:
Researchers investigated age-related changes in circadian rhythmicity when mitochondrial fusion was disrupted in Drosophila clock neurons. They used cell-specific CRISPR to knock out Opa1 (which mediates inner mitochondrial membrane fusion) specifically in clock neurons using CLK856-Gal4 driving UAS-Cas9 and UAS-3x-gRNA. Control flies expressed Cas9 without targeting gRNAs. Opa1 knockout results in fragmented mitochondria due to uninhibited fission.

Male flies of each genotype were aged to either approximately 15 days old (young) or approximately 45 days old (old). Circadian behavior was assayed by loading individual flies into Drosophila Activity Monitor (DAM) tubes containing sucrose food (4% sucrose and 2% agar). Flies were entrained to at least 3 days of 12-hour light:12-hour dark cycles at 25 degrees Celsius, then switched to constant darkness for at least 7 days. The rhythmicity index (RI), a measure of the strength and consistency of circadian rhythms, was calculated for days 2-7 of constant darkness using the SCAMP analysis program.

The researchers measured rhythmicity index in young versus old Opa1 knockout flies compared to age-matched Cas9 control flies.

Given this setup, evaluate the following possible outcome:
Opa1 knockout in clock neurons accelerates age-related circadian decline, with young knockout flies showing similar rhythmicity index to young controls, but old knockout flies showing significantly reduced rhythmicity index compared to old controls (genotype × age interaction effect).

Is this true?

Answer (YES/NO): NO